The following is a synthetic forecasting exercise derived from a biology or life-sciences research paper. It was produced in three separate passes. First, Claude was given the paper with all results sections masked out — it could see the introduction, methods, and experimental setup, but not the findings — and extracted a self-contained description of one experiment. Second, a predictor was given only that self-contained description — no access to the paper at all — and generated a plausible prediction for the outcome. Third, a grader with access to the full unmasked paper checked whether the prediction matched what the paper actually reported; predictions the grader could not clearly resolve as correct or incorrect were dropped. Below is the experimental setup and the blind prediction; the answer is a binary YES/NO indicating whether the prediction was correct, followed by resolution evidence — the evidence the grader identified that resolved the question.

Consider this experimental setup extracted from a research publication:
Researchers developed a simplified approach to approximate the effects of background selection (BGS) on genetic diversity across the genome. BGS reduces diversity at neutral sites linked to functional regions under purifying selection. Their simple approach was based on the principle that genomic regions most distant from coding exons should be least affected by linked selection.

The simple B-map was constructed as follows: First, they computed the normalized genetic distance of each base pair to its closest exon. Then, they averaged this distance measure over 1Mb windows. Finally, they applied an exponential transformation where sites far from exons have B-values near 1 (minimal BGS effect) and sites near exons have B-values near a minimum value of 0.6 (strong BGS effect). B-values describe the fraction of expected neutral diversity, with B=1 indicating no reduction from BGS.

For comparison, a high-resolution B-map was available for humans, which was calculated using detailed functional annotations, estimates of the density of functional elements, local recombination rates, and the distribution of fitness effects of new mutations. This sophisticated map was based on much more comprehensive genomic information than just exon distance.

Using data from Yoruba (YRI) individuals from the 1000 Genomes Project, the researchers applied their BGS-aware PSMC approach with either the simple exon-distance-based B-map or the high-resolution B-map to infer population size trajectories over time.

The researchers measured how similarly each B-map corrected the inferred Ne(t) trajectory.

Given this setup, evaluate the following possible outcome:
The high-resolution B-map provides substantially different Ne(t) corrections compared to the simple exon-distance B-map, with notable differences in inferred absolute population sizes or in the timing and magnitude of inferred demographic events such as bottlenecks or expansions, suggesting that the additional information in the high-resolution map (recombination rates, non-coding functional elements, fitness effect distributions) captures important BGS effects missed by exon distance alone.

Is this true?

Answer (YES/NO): NO